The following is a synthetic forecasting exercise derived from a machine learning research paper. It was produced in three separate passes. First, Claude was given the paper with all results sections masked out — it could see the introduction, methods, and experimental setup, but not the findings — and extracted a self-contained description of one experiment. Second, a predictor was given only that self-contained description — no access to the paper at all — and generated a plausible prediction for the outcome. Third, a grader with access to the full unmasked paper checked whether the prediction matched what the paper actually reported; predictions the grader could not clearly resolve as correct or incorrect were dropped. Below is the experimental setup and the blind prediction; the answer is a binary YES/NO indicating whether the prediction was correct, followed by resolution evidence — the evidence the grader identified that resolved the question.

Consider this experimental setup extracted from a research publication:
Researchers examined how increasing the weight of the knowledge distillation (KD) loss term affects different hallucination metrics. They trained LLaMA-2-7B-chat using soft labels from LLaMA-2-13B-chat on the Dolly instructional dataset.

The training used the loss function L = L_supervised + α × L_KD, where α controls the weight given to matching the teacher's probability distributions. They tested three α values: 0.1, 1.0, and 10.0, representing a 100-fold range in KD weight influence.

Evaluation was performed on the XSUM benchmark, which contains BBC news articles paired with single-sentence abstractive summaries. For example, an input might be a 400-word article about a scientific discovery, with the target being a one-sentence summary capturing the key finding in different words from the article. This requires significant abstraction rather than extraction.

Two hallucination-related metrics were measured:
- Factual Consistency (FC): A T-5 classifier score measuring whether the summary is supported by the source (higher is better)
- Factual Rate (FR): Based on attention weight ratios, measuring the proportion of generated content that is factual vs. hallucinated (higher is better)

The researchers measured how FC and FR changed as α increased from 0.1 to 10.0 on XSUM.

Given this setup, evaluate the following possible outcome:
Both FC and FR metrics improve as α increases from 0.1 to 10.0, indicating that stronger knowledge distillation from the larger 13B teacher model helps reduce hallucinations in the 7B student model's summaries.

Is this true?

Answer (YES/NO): NO